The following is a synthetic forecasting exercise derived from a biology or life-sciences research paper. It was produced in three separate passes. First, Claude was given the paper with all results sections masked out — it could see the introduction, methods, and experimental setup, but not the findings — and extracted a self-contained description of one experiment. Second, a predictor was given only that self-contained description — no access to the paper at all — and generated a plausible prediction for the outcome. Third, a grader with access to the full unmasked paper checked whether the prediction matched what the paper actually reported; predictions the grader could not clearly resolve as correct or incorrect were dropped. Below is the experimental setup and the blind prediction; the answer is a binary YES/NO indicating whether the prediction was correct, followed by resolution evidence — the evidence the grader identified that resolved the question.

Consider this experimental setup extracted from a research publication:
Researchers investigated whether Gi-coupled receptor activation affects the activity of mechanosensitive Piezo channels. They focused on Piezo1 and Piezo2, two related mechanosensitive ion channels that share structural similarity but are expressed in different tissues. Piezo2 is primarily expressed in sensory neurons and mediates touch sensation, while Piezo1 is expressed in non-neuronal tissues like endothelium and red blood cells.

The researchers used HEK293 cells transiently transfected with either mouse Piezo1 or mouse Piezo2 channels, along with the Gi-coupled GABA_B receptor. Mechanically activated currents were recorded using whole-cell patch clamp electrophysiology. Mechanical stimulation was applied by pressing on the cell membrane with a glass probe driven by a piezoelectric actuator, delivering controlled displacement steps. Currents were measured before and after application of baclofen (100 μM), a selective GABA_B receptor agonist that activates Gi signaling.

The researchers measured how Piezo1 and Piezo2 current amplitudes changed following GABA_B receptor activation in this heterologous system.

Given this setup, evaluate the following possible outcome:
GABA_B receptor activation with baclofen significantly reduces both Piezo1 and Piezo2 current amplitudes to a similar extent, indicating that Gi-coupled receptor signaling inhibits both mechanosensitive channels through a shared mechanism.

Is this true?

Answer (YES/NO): NO